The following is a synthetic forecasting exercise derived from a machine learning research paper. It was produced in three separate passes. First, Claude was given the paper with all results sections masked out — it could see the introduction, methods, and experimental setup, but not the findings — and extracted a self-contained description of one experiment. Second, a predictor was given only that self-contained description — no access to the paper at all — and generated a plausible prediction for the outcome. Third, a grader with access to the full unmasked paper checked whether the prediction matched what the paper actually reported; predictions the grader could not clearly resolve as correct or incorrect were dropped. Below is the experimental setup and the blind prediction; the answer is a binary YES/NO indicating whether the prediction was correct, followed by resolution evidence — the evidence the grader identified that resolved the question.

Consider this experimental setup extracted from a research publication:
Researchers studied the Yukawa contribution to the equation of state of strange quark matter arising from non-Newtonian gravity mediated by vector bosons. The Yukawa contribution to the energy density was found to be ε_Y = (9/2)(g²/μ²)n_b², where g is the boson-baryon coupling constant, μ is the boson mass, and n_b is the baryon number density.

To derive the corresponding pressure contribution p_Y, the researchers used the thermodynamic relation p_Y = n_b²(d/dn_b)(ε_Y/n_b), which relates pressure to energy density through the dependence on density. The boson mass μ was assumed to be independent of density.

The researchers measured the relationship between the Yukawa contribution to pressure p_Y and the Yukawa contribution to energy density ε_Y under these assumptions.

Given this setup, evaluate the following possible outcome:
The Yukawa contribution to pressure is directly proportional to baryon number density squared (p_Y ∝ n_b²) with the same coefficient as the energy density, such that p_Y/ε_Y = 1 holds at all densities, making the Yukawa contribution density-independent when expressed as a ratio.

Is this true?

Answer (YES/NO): YES